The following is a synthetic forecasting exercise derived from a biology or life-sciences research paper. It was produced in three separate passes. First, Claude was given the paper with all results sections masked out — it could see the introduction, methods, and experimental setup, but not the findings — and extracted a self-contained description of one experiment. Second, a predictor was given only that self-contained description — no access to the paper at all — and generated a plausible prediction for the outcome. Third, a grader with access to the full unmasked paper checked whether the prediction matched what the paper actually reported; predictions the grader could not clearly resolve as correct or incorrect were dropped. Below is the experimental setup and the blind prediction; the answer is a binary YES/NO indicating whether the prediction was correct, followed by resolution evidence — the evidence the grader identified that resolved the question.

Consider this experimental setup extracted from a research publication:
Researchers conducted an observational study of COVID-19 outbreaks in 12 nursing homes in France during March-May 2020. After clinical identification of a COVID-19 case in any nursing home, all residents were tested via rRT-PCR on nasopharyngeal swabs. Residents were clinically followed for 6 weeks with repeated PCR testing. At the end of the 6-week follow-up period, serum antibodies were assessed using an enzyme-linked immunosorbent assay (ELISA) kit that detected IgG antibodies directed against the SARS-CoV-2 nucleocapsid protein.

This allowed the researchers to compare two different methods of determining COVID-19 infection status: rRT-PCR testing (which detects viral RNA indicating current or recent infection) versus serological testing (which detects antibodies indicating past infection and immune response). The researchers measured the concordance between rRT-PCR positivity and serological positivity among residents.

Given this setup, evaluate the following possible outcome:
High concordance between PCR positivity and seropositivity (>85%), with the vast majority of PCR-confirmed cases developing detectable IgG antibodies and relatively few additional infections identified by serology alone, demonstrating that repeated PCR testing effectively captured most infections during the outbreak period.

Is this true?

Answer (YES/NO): YES